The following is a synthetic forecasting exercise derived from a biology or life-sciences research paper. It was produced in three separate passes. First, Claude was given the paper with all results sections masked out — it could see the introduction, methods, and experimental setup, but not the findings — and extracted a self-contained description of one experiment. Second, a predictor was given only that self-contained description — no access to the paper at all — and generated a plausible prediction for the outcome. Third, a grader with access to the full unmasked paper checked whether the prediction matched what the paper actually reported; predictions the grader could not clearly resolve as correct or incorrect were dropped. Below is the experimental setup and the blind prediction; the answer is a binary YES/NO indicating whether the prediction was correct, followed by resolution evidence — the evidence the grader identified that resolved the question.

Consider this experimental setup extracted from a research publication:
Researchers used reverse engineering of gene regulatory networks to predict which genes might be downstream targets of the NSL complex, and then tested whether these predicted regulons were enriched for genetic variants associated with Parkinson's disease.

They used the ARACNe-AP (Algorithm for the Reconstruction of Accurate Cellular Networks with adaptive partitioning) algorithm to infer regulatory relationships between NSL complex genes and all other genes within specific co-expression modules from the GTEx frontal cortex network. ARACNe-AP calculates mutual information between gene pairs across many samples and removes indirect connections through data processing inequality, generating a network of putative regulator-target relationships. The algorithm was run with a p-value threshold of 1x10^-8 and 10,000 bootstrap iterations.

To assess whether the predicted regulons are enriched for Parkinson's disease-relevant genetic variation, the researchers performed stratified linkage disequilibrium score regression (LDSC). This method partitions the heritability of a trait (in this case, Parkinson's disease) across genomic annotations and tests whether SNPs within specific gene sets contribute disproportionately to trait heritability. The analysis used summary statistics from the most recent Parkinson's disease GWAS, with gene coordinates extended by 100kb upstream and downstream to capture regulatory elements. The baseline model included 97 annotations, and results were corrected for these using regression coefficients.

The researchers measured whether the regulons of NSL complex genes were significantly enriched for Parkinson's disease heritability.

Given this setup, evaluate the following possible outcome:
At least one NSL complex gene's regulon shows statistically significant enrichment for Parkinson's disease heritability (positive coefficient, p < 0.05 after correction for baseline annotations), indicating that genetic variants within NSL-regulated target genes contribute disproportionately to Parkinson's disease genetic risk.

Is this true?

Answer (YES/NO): NO